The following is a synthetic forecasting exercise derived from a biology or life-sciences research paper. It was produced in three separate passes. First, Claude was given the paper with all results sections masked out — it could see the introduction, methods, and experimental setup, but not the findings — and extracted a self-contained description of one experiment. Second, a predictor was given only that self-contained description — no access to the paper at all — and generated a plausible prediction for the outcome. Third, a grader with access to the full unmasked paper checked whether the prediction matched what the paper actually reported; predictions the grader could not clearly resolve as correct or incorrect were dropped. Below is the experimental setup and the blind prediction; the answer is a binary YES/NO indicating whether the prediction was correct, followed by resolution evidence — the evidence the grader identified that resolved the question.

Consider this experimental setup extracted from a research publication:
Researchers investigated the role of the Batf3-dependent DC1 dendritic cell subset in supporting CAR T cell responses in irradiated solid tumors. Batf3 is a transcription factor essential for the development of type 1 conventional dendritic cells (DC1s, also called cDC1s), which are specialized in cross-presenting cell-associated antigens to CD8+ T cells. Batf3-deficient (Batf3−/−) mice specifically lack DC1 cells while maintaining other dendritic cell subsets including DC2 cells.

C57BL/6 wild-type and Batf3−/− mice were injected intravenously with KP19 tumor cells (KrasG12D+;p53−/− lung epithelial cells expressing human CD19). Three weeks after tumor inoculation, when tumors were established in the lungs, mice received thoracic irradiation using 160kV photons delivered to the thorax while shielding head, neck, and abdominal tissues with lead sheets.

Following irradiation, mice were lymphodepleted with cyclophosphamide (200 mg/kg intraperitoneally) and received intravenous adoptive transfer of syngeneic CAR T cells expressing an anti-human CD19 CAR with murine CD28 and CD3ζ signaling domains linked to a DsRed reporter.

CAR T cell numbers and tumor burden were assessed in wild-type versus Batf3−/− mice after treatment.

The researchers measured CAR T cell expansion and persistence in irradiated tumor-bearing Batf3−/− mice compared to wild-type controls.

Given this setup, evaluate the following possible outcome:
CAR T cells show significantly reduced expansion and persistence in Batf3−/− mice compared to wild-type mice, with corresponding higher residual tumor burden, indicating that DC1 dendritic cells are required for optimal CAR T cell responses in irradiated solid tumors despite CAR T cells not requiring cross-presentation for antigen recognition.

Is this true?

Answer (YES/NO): NO